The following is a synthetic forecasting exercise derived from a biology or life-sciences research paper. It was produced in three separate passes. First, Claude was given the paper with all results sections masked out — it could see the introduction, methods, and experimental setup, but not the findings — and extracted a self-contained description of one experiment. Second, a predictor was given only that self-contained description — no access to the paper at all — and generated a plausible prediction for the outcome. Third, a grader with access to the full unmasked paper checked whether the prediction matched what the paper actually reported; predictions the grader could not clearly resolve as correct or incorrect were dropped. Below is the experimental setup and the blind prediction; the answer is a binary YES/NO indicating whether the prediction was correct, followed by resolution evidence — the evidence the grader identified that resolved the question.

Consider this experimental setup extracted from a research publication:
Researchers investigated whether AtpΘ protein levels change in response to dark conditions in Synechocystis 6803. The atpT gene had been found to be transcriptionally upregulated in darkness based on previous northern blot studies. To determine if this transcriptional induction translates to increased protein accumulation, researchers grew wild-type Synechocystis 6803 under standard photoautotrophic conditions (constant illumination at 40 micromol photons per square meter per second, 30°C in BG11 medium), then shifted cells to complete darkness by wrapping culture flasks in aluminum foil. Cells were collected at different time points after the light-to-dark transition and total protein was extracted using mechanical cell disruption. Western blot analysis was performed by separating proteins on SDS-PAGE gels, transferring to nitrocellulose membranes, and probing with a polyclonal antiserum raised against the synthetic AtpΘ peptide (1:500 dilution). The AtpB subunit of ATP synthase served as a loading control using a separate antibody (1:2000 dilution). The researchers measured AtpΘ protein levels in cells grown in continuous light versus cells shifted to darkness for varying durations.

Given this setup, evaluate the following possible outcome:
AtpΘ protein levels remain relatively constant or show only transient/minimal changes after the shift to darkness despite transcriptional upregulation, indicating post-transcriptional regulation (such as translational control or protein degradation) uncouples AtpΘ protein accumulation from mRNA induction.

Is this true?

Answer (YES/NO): NO